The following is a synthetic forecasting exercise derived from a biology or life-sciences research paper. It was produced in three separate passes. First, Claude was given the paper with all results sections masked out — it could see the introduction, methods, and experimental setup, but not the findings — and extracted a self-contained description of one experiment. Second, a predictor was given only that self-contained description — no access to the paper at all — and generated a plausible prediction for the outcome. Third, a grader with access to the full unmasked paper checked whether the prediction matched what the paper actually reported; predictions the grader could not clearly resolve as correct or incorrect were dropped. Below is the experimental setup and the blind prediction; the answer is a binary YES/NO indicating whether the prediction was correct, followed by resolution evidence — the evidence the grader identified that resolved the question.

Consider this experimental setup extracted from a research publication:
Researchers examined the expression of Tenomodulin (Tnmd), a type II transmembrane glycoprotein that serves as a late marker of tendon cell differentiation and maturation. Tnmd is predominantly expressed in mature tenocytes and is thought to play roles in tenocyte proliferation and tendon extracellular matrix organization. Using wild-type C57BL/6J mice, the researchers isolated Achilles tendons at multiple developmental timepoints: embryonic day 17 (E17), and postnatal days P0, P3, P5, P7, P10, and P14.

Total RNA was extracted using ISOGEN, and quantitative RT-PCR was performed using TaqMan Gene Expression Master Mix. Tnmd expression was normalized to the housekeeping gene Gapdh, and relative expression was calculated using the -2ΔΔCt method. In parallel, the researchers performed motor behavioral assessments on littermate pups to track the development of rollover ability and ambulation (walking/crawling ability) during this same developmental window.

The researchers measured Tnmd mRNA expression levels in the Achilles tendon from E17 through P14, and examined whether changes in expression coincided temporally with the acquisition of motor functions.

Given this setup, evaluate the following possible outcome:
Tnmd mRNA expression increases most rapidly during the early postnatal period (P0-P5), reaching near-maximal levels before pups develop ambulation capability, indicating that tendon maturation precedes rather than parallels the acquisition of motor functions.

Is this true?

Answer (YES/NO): NO